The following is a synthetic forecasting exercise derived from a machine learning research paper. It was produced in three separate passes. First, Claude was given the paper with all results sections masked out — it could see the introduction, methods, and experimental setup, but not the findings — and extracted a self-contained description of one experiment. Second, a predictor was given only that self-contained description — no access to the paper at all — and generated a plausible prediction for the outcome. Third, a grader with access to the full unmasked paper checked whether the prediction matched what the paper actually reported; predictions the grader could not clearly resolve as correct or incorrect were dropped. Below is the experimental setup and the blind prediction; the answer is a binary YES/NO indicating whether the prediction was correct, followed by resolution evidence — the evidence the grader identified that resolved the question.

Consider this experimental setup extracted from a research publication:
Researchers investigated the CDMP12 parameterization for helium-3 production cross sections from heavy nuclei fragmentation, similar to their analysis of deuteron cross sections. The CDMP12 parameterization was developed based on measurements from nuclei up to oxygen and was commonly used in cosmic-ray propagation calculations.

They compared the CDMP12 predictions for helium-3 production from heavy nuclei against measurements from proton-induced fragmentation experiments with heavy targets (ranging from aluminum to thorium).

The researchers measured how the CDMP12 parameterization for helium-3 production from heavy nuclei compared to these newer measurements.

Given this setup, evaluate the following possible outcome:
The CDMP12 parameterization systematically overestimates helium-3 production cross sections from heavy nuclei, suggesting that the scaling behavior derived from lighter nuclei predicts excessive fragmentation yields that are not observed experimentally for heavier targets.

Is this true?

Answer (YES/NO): YES